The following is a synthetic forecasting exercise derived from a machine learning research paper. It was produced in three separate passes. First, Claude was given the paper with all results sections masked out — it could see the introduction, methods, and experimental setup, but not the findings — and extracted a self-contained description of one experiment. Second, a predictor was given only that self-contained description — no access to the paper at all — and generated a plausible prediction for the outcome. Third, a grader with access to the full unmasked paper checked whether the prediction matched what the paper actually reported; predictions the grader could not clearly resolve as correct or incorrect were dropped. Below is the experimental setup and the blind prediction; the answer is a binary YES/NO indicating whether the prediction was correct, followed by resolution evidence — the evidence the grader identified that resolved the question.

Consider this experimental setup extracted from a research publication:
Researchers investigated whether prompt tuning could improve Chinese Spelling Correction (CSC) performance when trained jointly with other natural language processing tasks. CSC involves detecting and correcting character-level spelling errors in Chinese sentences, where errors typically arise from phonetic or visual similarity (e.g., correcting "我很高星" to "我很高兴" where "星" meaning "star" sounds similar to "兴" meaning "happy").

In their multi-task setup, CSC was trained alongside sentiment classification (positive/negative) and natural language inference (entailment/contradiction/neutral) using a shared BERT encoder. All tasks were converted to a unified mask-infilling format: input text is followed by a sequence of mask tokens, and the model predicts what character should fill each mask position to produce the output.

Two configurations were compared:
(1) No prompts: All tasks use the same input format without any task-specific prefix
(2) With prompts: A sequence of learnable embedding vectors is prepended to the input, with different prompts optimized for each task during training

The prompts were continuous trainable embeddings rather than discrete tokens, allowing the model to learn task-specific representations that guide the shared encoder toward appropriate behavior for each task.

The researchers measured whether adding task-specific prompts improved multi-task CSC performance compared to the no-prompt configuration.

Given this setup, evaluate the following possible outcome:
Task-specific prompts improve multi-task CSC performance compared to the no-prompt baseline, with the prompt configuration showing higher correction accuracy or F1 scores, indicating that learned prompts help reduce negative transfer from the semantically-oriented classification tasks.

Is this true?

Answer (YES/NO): YES